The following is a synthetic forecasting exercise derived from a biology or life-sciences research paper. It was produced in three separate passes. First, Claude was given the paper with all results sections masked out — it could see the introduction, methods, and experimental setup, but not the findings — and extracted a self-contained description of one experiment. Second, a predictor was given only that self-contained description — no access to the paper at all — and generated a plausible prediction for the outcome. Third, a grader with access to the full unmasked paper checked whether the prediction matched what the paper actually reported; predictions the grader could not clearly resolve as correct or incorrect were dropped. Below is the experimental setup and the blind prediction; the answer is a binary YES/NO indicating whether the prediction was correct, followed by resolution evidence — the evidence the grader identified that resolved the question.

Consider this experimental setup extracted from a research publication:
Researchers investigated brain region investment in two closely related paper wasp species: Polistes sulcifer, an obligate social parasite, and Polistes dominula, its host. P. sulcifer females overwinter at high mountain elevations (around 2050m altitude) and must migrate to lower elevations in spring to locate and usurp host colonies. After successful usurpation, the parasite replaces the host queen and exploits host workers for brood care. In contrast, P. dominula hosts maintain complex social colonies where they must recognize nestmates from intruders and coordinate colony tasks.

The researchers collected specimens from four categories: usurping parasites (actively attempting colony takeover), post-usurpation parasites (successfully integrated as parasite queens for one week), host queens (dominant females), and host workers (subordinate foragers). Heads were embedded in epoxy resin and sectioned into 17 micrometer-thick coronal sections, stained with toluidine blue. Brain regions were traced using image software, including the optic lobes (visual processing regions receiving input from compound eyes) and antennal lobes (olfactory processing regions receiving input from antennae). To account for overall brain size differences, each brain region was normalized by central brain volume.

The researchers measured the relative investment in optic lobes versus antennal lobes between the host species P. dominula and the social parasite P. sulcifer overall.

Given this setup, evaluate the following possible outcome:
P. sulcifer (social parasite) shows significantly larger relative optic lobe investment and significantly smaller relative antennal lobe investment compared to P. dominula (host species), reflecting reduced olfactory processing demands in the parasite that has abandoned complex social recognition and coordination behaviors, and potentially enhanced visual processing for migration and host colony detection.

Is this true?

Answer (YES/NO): YES